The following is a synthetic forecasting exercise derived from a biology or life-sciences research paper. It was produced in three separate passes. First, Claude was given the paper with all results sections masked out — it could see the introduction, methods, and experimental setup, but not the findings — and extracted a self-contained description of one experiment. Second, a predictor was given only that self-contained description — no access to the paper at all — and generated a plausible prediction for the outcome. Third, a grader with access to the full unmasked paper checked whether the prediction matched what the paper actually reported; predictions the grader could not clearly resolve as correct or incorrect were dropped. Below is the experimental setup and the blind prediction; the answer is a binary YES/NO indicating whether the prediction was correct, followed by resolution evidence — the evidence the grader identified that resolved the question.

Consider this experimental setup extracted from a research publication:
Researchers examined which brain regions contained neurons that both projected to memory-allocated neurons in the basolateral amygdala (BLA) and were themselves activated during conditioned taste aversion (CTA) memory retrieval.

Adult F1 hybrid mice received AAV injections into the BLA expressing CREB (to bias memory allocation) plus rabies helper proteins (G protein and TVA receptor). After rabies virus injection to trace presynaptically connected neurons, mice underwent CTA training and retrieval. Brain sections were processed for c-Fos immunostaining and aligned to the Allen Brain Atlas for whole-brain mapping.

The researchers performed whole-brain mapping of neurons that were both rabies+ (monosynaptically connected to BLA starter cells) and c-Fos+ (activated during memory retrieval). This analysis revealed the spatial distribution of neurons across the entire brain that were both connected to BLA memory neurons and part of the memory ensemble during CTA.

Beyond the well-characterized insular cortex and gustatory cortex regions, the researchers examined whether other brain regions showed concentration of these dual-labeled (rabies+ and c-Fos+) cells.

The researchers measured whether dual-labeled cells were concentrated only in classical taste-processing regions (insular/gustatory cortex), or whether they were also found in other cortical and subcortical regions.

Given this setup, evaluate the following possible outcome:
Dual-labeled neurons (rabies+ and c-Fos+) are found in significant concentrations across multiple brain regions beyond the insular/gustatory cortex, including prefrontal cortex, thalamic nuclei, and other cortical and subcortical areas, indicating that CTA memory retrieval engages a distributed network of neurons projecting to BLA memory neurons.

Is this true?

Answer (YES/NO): NO